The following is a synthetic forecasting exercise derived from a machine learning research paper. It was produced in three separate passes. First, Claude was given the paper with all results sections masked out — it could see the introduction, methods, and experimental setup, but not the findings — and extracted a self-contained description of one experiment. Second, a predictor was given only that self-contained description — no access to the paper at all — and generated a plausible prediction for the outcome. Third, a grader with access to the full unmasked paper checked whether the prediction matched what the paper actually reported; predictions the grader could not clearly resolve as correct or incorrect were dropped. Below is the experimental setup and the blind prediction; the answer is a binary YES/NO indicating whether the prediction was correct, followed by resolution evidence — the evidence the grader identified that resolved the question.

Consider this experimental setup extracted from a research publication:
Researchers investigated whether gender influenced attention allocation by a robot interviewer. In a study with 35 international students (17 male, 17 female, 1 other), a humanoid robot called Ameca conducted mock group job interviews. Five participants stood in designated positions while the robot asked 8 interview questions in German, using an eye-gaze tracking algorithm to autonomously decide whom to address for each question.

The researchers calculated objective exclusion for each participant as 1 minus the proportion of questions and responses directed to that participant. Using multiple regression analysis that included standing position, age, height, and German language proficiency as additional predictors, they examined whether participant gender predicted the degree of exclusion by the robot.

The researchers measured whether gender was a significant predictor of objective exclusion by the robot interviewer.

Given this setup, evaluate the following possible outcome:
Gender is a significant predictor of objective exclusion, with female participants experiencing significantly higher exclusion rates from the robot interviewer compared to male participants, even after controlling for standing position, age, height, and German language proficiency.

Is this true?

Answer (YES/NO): NO